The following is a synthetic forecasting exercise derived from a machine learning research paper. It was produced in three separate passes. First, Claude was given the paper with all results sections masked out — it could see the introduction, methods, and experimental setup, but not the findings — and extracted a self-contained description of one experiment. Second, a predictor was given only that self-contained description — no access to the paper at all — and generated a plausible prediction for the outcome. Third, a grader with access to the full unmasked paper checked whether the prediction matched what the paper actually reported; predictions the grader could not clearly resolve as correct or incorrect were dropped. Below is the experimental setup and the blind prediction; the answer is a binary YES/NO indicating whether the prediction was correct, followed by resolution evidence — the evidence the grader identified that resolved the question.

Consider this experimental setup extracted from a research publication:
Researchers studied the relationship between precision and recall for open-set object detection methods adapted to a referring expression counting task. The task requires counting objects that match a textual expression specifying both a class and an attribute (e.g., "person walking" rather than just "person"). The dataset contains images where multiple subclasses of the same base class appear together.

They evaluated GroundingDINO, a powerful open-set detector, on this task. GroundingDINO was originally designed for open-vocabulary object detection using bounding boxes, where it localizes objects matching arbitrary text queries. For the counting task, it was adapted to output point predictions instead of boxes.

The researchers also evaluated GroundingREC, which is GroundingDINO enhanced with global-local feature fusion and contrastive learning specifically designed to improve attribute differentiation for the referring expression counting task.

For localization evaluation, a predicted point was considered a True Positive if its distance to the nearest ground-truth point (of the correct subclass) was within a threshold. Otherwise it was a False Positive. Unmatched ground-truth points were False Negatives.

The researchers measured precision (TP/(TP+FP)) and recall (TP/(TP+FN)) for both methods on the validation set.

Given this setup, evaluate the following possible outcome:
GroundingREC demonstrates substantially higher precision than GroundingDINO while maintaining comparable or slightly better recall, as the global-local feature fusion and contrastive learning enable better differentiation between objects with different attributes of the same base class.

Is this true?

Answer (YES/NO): NO